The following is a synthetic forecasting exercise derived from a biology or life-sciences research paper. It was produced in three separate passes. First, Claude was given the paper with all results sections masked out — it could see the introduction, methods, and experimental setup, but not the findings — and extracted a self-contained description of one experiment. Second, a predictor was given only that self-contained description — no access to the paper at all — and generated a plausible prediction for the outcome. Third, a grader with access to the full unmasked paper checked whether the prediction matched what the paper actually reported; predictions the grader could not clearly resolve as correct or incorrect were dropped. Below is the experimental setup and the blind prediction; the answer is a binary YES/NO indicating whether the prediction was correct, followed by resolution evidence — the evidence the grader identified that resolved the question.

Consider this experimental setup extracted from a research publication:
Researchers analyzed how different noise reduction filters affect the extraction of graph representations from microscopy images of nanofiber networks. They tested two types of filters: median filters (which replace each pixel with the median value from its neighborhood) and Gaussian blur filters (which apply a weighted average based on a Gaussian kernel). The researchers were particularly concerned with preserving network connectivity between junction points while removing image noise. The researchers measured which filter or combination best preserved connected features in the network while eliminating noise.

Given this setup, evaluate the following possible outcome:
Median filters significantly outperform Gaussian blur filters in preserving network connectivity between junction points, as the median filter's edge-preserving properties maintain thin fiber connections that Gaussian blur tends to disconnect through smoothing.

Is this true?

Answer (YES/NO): NO